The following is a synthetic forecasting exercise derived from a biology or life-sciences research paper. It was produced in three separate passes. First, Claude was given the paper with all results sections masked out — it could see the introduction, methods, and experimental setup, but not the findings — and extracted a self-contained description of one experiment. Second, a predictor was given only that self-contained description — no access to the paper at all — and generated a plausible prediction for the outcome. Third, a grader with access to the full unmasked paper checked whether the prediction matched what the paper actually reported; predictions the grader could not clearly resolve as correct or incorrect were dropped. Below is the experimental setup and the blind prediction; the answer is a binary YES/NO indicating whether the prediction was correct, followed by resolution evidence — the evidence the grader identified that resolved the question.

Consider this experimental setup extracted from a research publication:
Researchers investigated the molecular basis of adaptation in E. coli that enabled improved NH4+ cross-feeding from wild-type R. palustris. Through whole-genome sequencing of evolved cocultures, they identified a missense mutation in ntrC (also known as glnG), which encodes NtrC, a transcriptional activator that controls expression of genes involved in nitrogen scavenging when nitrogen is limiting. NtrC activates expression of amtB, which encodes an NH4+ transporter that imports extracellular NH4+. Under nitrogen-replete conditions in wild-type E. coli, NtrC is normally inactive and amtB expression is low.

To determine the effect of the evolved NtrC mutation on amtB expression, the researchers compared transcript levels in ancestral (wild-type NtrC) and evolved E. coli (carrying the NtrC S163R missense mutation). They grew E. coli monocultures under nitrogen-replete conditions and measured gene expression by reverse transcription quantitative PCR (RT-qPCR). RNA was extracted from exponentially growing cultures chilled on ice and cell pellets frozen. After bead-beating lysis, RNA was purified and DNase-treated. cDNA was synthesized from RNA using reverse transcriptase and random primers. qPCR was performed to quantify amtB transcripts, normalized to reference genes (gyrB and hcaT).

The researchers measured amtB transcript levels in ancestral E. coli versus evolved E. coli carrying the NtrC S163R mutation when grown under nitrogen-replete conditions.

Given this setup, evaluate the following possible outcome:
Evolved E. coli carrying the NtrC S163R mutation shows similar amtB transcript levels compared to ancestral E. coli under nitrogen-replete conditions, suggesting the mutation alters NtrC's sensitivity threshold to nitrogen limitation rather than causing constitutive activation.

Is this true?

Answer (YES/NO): NO